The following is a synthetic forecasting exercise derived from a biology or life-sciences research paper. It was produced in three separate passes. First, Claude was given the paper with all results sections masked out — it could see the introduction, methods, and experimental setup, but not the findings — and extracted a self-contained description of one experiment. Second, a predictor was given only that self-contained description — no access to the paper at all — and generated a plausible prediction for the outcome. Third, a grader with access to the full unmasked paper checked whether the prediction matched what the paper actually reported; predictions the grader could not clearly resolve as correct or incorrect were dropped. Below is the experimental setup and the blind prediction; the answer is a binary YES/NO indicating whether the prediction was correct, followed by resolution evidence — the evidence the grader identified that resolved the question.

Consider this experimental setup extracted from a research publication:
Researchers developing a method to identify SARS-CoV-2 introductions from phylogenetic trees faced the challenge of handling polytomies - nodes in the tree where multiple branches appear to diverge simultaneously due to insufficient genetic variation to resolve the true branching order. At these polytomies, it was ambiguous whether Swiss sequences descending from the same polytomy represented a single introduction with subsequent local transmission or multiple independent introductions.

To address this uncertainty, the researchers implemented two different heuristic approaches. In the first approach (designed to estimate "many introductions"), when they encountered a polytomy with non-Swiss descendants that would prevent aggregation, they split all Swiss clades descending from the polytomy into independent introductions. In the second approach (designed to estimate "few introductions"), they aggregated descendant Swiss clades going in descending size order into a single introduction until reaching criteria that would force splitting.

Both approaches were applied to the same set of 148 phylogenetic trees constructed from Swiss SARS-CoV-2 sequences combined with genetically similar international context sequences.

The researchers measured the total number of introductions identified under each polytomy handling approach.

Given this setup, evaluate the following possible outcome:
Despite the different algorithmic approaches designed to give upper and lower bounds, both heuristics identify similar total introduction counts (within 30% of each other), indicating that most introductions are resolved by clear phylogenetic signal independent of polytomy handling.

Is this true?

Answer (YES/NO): NO